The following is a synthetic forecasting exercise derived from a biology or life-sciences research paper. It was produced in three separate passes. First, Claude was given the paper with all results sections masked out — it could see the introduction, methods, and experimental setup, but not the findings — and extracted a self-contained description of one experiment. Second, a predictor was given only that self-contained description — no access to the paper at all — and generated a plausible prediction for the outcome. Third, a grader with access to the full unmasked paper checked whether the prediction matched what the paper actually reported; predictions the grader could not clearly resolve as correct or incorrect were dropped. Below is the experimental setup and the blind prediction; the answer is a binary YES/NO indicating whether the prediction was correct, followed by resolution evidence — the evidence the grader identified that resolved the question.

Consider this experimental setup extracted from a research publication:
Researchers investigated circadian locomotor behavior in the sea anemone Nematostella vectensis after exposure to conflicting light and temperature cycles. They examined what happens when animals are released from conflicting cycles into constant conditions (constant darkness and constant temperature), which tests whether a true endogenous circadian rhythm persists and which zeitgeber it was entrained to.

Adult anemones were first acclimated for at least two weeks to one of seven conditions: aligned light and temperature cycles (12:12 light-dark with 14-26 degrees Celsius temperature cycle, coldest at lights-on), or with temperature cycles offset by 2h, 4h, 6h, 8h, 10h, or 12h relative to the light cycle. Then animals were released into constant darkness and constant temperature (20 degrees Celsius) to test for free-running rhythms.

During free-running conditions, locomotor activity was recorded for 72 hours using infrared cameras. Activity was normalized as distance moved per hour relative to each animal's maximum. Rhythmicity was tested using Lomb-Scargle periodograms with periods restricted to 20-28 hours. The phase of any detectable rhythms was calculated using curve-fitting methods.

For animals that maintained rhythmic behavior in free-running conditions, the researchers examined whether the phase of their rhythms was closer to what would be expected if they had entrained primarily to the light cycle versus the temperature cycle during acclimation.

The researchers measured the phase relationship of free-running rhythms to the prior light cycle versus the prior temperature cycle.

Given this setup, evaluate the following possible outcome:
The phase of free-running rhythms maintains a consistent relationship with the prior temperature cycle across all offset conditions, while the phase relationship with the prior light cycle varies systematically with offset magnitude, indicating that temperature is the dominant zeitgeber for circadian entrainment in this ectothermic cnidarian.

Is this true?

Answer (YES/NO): NO